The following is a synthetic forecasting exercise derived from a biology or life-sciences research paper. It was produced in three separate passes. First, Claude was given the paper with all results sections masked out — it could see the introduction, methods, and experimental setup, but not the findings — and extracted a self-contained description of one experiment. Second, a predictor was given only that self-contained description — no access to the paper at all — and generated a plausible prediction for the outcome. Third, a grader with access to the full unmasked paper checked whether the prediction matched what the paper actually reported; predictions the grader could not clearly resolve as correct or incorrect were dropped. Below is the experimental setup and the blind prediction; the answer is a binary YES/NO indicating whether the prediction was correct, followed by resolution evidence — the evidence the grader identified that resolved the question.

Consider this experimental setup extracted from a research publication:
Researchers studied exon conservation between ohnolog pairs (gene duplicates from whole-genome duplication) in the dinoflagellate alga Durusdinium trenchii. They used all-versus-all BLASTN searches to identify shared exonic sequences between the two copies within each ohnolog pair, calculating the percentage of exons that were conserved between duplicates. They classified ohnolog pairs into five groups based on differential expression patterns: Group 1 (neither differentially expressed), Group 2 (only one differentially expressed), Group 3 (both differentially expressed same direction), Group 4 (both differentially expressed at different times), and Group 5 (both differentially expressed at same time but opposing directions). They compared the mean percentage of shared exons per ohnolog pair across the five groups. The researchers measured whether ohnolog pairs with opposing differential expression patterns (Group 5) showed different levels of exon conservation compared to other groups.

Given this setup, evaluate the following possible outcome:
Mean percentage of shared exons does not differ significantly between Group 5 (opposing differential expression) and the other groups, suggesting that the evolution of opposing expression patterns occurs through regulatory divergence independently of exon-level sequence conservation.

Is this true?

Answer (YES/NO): NO